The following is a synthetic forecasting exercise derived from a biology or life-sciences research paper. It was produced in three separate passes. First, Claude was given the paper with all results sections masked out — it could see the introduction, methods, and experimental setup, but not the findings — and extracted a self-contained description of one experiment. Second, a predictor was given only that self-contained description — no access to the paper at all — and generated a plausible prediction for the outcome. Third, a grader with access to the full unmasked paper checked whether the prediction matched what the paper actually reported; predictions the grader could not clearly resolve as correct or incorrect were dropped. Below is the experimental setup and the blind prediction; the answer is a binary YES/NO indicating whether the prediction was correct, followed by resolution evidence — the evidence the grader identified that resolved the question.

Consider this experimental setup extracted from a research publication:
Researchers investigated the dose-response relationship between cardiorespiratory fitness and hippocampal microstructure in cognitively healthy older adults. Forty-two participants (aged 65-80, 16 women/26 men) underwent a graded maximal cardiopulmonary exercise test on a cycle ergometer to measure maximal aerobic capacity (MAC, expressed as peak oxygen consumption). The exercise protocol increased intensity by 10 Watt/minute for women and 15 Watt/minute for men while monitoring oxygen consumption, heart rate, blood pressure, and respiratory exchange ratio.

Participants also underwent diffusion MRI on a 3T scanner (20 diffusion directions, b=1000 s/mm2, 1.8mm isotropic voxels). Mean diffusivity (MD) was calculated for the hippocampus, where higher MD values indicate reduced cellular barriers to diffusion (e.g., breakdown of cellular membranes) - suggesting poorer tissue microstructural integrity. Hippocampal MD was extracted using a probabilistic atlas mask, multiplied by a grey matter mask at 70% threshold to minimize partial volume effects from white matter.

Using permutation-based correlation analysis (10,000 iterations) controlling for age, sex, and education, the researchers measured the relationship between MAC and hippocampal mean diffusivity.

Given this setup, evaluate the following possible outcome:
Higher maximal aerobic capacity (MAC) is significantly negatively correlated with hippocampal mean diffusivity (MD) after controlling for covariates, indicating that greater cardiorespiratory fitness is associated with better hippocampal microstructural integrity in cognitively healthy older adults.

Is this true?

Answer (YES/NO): YES